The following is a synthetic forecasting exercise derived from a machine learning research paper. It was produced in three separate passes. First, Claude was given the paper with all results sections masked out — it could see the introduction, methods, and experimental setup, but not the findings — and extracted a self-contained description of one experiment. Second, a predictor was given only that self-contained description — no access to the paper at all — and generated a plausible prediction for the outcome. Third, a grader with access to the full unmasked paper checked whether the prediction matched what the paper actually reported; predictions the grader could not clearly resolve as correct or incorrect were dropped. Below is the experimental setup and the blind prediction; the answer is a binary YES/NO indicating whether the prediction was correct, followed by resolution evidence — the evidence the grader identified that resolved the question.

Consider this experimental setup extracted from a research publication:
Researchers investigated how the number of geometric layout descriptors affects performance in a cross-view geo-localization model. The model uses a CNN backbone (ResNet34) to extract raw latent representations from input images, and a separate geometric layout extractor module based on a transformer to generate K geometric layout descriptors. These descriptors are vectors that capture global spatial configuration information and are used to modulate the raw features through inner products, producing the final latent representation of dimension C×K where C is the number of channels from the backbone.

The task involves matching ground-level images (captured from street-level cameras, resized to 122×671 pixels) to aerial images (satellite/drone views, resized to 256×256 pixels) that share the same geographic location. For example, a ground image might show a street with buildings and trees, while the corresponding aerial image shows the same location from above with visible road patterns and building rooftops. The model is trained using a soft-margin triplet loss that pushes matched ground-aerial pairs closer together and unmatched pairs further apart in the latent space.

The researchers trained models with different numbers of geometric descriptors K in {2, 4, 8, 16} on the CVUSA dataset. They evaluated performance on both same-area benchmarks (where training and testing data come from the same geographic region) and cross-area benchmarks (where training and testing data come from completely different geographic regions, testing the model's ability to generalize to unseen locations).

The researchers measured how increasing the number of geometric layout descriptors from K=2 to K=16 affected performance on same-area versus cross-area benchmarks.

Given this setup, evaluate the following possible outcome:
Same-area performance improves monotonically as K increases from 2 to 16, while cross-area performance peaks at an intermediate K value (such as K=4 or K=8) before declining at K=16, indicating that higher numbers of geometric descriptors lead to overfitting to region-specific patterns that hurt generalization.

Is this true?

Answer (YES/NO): NO